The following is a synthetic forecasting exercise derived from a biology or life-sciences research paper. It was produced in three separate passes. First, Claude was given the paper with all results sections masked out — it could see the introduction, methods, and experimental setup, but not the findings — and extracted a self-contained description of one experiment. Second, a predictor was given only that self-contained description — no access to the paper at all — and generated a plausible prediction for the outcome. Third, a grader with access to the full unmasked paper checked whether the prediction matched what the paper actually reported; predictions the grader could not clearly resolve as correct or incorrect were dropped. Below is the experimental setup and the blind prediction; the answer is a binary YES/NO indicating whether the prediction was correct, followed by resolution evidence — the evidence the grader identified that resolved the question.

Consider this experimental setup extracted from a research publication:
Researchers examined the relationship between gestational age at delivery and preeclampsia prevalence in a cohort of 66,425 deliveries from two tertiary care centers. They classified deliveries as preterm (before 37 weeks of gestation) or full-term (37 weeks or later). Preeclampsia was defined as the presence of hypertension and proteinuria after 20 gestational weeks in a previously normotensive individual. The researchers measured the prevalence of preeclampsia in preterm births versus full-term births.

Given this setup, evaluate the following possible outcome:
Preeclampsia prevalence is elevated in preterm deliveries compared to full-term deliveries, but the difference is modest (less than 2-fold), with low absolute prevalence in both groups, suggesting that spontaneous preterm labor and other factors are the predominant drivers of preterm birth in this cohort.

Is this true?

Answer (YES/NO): NO